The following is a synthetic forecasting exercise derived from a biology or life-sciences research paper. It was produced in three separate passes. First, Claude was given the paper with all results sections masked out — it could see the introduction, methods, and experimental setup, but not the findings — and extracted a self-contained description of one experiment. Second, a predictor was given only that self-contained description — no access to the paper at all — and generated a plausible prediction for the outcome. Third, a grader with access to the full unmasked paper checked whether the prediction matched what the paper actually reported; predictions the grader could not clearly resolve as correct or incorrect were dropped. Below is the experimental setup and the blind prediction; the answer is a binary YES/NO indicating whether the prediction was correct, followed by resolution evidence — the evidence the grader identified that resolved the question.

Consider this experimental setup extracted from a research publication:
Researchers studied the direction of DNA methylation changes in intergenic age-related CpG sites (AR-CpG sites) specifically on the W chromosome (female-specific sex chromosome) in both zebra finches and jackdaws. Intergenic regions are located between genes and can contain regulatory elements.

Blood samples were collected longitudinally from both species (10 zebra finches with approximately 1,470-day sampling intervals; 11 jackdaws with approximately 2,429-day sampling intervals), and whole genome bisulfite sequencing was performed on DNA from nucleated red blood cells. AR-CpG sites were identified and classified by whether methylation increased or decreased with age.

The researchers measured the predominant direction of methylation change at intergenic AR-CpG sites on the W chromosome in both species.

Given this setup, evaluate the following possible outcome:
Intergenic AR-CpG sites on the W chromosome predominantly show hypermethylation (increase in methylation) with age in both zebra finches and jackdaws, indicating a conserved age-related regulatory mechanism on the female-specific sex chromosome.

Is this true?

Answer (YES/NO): NO